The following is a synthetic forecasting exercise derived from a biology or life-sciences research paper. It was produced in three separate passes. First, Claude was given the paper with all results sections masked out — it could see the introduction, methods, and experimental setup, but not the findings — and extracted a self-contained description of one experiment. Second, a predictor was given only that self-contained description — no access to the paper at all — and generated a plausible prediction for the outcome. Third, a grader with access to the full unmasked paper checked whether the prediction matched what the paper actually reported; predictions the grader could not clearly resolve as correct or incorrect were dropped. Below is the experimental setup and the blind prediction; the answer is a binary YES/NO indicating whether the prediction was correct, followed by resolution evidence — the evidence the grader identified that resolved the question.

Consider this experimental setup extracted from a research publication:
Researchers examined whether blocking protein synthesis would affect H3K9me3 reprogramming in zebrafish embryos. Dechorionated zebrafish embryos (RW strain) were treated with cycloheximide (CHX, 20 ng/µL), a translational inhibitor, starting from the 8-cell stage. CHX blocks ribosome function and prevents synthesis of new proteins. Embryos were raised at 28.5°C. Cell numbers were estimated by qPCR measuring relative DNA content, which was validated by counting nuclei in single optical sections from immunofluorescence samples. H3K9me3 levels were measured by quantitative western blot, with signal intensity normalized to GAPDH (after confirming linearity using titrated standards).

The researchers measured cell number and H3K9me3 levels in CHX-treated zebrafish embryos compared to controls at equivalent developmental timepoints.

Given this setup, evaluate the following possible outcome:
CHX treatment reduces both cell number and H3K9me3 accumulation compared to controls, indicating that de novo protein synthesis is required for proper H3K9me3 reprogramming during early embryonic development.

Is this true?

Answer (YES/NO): NO